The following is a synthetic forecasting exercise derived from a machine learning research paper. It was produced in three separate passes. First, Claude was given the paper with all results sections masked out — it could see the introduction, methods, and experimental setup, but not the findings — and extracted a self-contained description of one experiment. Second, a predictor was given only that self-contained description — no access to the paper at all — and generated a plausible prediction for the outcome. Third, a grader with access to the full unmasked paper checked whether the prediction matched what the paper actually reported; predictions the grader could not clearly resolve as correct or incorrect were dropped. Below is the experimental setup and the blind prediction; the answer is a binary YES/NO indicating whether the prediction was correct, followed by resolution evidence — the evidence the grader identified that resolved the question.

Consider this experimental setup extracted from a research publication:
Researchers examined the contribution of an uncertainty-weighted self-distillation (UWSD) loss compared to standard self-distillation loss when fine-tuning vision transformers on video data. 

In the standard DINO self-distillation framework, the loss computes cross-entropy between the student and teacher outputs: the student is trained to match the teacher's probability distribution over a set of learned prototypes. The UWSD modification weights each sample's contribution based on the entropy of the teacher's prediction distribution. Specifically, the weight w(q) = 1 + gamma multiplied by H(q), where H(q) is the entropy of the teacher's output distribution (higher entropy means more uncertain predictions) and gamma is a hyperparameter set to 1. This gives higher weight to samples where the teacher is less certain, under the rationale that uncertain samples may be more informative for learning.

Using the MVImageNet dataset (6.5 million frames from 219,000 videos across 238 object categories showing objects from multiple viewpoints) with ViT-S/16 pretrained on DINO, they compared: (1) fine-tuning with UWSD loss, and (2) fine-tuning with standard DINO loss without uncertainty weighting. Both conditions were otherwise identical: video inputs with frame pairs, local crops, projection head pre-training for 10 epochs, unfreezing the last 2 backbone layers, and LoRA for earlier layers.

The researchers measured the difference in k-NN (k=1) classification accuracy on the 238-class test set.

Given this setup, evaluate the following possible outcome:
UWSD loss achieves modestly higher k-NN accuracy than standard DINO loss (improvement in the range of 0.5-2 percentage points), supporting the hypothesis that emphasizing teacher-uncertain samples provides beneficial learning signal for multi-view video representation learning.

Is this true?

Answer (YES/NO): YES